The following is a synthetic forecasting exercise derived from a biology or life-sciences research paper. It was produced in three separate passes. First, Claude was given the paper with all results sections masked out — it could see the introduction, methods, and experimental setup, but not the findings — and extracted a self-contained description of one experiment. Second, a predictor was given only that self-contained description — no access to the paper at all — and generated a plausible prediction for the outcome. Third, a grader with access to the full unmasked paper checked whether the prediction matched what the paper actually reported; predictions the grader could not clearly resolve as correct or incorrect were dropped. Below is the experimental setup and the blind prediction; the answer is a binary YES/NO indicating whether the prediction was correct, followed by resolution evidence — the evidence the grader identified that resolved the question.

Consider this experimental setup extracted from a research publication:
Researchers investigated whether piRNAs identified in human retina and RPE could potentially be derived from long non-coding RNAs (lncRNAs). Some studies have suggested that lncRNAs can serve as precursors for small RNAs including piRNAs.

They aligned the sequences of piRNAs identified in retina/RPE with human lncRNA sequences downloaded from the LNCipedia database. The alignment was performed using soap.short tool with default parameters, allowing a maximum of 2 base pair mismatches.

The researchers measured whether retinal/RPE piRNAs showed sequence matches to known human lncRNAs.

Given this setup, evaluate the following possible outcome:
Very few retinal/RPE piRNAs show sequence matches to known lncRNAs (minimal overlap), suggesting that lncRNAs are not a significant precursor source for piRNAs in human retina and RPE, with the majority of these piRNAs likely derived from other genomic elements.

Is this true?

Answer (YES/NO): NO